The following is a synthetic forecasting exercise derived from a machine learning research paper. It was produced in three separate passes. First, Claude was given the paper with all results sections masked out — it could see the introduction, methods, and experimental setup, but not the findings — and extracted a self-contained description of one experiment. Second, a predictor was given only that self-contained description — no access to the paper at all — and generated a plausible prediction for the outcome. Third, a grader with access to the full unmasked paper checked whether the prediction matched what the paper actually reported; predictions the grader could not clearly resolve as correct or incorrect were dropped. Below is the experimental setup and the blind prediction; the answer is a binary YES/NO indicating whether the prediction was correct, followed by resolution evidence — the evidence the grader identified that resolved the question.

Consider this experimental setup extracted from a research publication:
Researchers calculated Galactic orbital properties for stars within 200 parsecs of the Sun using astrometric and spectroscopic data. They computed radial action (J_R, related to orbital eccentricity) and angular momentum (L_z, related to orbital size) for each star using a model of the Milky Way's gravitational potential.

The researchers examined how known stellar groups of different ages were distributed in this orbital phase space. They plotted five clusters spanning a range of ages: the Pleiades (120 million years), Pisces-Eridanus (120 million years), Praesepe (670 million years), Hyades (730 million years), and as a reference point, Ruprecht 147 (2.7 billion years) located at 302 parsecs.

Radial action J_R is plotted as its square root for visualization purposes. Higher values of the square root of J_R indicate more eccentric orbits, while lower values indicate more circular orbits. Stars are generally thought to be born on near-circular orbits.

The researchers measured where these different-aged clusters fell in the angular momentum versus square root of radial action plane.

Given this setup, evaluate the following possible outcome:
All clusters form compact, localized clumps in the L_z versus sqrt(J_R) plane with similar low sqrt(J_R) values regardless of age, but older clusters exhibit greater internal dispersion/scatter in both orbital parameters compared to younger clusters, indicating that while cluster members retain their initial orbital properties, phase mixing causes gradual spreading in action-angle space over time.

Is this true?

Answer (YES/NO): NO